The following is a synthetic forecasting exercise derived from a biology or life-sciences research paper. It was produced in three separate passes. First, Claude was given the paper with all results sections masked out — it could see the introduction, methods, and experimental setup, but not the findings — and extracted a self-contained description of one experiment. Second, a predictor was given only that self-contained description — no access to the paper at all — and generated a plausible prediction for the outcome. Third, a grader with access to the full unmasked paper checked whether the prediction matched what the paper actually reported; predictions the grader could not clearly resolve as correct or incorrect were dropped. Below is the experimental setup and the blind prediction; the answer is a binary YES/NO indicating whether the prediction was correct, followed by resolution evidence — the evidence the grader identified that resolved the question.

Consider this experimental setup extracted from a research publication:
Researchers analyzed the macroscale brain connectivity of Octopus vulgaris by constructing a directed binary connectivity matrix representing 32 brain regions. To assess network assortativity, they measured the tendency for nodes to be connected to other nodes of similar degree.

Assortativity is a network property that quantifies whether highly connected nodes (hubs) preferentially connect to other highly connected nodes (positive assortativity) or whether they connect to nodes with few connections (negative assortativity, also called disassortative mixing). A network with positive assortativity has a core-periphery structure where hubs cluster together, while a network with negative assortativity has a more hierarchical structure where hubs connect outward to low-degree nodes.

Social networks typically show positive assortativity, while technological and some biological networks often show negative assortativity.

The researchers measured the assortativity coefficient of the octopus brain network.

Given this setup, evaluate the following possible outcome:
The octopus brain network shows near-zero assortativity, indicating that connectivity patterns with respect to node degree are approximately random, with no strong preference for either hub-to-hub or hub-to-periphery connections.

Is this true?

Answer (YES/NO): YES